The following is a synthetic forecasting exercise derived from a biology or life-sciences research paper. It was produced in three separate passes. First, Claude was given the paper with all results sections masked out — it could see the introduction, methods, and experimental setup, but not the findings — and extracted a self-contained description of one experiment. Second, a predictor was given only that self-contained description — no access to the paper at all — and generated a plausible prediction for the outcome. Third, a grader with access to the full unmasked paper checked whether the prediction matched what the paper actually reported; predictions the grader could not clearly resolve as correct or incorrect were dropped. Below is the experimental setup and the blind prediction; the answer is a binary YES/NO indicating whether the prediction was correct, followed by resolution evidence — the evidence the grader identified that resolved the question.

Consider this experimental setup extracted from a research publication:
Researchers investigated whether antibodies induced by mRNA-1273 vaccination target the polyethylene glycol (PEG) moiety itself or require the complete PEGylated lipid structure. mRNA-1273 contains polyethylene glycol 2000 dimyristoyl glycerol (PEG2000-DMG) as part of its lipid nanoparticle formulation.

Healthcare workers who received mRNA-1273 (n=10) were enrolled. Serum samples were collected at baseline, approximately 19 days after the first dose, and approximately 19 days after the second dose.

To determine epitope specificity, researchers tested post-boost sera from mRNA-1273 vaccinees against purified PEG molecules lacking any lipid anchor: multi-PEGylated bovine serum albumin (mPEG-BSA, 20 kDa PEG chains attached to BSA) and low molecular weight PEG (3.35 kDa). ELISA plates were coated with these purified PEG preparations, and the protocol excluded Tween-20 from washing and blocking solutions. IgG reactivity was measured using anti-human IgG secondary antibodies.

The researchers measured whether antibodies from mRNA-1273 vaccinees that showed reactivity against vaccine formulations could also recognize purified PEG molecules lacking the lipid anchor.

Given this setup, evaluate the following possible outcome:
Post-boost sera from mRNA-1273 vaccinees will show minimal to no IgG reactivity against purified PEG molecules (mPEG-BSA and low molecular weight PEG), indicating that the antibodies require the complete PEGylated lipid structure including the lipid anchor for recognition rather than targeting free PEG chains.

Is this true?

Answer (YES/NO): NO